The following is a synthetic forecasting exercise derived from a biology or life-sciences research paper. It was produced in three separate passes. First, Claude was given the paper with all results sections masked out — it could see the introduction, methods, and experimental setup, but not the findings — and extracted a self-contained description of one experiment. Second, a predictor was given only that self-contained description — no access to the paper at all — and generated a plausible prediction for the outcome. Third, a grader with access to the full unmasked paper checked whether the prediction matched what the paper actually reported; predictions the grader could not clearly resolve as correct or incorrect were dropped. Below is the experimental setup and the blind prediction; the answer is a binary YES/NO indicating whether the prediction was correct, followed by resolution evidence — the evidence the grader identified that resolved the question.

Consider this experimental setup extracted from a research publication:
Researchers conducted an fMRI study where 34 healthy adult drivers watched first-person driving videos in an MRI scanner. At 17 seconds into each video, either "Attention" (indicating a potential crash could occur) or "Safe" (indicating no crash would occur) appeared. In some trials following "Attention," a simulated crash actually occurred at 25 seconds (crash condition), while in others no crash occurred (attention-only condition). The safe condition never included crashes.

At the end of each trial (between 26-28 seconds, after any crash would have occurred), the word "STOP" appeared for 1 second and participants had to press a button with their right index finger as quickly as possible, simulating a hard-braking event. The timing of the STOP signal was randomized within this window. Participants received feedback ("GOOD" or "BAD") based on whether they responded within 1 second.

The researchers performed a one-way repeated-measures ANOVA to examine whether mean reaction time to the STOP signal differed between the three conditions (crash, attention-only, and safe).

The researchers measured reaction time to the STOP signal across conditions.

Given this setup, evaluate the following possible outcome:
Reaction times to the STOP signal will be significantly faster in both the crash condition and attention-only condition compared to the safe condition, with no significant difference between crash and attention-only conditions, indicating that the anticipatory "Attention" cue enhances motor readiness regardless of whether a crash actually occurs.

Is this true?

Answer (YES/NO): NO